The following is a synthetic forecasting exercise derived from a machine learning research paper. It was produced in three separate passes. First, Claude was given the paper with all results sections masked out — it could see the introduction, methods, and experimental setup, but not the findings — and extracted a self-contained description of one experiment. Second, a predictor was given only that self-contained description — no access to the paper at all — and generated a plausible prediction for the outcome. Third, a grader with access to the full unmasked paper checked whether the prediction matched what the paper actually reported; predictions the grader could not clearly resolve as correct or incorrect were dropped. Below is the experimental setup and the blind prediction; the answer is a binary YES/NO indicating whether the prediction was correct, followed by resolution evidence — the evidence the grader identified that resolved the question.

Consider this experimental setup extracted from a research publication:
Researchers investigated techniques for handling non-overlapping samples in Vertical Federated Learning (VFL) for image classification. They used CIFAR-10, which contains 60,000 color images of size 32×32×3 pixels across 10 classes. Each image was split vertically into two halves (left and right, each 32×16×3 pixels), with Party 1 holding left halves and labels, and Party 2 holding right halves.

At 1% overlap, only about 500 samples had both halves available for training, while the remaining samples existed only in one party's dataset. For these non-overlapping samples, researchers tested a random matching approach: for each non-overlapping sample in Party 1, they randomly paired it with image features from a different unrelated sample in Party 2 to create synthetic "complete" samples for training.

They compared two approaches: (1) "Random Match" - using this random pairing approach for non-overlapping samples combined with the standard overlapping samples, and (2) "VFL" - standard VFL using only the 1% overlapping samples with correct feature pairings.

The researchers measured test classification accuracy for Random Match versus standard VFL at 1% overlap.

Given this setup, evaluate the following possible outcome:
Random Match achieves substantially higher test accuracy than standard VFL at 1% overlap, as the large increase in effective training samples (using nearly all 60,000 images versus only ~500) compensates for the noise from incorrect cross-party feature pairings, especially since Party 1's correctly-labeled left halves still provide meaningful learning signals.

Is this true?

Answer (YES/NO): YES